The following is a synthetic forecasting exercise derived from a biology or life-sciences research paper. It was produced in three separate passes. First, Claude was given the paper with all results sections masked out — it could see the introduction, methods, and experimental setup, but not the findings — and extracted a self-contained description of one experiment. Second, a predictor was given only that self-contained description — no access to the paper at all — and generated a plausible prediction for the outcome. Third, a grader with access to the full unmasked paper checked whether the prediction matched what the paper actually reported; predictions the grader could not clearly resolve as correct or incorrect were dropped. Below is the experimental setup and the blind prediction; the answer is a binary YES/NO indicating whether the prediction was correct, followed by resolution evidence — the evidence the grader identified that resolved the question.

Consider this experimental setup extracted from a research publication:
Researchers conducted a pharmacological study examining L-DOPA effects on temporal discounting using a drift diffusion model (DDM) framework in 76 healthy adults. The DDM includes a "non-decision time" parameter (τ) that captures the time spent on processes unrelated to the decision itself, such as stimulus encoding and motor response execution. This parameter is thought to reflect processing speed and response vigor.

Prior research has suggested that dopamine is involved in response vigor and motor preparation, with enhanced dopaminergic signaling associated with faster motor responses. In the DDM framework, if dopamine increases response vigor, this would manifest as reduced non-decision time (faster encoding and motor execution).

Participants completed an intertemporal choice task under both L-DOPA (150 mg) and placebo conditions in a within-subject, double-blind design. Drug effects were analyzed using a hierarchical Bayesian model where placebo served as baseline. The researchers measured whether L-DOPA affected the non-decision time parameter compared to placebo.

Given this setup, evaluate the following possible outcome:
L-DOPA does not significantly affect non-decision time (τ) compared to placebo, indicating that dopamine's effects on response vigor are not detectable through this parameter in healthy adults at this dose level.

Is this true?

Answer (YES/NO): YES